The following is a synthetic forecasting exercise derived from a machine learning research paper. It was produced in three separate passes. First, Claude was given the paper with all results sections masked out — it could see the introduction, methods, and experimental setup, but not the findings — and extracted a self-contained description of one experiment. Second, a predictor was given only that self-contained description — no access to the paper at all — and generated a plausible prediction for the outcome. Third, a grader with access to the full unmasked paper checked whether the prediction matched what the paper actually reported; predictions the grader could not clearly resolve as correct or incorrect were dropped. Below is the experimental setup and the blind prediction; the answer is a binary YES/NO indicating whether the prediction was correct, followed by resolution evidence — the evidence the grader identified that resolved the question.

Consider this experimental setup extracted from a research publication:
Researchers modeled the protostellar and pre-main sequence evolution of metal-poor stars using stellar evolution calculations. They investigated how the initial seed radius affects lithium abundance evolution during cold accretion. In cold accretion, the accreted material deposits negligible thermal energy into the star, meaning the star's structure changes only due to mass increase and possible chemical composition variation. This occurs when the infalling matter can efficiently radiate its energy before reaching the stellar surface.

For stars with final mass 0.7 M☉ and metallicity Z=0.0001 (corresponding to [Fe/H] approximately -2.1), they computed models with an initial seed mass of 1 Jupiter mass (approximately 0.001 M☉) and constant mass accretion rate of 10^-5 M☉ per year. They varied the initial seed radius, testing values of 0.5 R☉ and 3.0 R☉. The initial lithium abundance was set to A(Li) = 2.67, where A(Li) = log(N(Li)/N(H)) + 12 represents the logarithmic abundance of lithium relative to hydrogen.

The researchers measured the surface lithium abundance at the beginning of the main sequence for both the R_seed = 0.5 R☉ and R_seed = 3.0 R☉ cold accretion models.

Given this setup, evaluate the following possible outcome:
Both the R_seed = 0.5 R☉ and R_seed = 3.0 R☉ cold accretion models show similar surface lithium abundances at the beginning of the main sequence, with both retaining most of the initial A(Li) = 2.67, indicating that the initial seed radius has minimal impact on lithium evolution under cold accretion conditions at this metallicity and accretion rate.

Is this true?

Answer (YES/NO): NO